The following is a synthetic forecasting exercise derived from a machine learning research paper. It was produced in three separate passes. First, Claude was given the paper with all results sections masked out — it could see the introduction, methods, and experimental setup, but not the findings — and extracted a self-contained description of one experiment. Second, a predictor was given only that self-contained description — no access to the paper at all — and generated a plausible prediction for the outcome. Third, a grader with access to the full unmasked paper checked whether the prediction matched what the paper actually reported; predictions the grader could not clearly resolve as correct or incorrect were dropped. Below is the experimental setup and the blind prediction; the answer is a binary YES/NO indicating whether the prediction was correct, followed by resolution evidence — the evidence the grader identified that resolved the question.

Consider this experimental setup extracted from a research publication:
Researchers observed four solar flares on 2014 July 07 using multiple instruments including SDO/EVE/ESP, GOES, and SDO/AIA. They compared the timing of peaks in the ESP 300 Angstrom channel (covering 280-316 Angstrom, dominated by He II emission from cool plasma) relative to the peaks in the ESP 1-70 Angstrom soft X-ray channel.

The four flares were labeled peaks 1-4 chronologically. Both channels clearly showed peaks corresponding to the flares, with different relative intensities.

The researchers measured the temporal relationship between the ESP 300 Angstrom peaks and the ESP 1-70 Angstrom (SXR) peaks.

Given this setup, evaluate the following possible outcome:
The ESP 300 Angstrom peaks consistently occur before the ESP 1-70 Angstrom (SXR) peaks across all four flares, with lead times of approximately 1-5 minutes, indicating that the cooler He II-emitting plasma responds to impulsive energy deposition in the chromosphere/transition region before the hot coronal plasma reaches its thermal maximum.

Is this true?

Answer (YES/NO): NO